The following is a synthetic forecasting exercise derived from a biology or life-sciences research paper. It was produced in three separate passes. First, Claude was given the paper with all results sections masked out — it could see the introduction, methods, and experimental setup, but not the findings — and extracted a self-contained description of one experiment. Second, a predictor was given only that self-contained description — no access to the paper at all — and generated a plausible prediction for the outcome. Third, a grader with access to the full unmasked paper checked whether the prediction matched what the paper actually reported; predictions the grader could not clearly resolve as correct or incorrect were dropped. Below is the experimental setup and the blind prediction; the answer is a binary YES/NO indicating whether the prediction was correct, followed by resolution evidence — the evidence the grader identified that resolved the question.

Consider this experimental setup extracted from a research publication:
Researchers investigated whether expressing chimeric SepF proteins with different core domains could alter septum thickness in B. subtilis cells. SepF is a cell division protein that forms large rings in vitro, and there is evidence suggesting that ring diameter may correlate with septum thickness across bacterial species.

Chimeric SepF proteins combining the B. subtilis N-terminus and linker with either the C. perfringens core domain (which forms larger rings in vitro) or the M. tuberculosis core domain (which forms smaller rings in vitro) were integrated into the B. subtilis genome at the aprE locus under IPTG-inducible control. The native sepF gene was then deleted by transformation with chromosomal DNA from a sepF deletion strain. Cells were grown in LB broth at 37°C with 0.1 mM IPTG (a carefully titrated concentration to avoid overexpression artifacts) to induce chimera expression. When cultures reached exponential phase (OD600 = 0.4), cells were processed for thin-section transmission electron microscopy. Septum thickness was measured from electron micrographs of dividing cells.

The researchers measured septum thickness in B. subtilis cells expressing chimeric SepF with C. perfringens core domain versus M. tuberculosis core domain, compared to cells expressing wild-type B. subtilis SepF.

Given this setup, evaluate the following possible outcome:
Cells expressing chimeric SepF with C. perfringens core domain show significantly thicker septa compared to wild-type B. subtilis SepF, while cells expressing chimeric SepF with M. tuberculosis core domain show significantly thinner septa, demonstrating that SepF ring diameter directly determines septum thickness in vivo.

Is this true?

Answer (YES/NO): NO